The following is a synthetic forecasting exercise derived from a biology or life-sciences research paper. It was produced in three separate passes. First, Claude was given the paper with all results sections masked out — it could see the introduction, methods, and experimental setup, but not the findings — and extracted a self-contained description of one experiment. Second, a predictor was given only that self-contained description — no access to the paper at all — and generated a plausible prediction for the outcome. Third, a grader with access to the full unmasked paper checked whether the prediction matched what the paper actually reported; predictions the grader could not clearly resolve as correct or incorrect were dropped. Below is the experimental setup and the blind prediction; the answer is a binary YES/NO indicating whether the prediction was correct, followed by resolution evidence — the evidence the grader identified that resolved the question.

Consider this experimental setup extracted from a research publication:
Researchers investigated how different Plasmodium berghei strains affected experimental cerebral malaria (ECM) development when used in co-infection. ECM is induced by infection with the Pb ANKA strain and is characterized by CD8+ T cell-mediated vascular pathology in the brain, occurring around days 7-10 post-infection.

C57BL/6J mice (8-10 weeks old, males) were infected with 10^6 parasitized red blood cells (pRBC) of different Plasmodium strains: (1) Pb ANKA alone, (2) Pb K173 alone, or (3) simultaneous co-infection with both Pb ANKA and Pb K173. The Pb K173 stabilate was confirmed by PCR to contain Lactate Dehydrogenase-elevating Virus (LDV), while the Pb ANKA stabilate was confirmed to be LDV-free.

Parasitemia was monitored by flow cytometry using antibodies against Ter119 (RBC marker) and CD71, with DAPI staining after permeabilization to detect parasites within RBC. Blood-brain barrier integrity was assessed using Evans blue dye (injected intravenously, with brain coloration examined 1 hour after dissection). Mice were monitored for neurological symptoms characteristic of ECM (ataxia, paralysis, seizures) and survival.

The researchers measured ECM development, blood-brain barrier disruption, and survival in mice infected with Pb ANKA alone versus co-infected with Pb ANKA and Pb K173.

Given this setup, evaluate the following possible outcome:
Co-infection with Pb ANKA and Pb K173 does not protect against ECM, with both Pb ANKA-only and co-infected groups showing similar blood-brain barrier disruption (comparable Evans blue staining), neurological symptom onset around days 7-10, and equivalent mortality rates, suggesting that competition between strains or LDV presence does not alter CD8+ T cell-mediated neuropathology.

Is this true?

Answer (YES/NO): NO